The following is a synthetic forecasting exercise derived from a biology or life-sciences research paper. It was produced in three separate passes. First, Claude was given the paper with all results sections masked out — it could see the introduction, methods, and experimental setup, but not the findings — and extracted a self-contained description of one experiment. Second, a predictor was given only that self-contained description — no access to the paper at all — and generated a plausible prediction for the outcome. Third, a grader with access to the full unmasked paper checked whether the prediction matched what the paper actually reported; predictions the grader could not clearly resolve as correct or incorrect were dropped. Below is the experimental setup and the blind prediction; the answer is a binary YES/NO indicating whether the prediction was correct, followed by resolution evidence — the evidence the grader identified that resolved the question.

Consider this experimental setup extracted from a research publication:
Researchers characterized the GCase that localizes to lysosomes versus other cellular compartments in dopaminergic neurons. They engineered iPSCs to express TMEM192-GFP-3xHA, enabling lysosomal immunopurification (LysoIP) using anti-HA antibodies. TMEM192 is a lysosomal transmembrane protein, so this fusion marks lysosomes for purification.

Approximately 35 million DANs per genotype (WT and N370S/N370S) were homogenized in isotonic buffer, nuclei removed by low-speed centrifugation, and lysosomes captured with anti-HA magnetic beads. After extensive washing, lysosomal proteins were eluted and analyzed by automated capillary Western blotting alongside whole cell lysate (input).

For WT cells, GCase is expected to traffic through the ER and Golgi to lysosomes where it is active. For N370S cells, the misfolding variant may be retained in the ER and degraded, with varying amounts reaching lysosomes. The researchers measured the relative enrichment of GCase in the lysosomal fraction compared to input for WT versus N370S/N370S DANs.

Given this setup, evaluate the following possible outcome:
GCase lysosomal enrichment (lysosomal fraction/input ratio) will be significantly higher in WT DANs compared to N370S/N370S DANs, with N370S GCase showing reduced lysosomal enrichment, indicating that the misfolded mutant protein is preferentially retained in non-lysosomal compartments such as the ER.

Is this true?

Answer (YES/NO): NO